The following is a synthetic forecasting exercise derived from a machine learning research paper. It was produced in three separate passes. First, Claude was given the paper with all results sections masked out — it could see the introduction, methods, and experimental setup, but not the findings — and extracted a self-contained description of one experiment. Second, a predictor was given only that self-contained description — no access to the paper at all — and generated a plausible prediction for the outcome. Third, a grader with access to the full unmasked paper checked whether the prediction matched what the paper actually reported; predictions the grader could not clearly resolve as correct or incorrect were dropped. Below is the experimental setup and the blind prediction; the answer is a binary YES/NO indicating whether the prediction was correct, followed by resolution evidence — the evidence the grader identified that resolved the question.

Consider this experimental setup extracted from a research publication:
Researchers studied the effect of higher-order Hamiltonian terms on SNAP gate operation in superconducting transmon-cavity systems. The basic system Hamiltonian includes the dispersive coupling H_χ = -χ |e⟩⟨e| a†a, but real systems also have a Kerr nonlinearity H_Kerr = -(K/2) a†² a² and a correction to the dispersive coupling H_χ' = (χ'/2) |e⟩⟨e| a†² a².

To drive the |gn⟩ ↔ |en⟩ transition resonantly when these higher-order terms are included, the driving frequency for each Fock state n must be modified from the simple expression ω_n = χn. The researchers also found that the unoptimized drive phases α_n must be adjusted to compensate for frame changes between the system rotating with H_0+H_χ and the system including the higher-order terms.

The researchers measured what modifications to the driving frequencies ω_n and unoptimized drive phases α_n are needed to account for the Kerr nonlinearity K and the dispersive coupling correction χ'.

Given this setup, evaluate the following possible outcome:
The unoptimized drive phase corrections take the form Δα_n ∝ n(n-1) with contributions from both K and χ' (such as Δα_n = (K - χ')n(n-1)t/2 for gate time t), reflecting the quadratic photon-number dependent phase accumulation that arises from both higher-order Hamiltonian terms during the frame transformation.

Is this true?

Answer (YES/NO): NO